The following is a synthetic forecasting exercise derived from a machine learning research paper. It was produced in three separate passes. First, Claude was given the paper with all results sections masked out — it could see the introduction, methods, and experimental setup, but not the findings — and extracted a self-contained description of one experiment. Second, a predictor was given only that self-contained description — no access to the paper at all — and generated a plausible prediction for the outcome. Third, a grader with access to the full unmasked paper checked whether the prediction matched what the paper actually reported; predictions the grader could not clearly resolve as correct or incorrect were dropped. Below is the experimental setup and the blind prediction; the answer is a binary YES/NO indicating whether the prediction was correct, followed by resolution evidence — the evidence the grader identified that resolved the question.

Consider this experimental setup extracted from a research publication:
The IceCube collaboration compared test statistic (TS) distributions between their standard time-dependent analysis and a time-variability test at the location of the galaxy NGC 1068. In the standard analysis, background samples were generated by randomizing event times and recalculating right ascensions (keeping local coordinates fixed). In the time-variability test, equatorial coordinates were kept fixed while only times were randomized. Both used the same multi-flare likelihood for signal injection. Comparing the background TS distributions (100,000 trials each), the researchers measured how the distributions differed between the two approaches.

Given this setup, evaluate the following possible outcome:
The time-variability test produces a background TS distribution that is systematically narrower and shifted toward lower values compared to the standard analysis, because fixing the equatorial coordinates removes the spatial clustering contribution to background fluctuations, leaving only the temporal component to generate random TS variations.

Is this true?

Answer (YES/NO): NO